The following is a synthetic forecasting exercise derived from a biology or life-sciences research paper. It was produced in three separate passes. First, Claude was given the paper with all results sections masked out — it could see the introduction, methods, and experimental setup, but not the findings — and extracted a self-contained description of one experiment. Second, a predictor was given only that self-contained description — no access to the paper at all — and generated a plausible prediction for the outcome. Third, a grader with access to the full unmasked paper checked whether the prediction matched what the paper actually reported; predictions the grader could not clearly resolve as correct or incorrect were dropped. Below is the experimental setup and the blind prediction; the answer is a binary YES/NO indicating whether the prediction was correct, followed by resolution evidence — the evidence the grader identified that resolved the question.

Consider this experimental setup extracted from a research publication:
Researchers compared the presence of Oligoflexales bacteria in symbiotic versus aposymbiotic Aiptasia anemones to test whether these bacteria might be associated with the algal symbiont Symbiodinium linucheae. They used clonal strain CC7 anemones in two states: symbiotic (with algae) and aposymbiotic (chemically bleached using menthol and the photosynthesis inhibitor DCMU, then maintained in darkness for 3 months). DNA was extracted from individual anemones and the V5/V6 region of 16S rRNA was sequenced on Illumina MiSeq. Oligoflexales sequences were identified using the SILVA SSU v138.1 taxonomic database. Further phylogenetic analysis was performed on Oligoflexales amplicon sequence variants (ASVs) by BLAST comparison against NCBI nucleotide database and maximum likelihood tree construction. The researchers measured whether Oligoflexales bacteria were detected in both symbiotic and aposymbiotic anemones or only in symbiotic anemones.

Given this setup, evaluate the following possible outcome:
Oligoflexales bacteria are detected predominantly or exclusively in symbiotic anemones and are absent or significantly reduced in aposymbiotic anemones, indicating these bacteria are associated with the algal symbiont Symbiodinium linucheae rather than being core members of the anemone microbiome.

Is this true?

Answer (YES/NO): YES